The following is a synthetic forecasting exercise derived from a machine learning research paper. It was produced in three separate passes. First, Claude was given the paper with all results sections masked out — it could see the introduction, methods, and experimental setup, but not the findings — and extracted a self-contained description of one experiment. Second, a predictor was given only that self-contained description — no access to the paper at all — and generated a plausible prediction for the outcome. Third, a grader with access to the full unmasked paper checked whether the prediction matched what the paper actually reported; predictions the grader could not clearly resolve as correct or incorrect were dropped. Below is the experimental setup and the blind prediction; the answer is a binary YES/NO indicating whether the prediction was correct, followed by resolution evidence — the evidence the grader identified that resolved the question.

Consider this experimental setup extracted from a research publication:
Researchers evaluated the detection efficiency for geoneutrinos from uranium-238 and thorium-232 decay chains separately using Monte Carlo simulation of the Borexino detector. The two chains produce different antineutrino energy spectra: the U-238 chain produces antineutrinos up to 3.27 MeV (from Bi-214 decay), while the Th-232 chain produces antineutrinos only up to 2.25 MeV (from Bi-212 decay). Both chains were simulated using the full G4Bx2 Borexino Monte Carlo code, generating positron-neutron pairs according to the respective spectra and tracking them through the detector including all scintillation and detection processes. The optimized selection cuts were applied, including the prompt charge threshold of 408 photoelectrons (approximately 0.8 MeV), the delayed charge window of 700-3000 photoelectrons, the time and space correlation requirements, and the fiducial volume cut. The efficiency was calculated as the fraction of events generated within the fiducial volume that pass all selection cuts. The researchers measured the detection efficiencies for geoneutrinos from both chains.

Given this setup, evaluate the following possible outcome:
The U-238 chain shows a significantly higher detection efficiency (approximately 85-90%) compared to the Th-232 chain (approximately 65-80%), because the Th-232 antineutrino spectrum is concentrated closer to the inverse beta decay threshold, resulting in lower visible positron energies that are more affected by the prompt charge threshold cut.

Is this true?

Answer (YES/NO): NO